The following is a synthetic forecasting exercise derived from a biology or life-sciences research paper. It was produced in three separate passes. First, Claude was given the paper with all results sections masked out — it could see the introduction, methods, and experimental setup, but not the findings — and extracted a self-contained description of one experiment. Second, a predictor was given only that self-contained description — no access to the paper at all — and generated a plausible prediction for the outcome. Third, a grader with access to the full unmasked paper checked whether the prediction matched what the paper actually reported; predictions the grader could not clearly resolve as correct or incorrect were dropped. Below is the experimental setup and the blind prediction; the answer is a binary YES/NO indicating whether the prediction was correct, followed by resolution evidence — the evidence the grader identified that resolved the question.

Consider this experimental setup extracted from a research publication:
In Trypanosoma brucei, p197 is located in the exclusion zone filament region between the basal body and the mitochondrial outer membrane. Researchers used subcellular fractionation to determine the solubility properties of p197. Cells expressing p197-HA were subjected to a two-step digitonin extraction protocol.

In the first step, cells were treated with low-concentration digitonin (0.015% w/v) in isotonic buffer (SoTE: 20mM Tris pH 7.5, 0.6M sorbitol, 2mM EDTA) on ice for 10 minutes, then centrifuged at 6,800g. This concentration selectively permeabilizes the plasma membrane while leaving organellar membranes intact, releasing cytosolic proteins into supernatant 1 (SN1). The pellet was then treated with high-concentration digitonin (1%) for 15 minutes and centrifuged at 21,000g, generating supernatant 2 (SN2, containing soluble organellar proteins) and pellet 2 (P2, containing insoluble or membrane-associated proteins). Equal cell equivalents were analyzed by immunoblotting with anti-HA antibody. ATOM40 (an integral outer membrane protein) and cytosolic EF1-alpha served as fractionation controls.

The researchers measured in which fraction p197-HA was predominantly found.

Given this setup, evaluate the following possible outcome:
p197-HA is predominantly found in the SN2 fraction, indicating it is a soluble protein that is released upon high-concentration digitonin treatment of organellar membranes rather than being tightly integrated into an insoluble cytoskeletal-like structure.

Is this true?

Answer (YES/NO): NO